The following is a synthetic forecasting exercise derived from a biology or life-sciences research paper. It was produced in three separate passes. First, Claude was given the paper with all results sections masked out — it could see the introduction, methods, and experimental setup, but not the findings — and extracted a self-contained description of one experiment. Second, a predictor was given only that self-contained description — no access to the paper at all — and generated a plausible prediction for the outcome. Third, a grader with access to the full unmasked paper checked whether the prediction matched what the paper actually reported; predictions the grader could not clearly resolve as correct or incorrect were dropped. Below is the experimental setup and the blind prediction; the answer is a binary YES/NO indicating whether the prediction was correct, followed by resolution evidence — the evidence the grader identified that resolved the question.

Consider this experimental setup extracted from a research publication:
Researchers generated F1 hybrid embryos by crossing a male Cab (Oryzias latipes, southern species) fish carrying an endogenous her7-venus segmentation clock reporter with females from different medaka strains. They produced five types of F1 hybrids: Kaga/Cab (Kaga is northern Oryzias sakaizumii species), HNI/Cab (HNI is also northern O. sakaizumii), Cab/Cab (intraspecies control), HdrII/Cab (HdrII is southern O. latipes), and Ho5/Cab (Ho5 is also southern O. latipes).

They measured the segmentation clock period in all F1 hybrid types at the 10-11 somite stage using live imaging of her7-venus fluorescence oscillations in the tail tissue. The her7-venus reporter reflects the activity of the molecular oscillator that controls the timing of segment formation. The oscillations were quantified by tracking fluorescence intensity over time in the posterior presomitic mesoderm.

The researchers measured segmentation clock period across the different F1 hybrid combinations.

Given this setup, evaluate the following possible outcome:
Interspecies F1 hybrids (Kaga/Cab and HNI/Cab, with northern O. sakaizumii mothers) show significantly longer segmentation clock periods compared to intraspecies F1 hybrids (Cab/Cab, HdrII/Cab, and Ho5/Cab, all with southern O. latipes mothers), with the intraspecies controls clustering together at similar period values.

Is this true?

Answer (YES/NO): NO